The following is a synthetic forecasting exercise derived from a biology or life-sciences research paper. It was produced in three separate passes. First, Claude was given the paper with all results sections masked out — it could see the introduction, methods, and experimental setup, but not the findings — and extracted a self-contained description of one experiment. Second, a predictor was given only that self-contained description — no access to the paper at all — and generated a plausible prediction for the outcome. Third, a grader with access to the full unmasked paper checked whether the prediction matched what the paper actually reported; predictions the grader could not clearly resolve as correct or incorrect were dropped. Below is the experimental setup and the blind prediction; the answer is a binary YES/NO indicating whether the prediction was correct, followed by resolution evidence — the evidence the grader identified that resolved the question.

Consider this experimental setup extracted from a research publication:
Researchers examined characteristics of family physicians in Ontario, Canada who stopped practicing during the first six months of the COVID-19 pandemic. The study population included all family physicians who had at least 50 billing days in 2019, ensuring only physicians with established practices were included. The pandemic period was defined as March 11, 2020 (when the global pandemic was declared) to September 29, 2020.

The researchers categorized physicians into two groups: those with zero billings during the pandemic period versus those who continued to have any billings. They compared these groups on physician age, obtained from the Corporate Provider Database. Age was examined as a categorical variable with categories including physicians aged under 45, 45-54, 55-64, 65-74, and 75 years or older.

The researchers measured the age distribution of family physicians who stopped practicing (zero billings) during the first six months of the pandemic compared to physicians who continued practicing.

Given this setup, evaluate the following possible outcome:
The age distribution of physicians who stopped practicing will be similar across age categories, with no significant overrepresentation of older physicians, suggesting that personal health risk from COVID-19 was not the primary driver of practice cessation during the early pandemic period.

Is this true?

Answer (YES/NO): NO